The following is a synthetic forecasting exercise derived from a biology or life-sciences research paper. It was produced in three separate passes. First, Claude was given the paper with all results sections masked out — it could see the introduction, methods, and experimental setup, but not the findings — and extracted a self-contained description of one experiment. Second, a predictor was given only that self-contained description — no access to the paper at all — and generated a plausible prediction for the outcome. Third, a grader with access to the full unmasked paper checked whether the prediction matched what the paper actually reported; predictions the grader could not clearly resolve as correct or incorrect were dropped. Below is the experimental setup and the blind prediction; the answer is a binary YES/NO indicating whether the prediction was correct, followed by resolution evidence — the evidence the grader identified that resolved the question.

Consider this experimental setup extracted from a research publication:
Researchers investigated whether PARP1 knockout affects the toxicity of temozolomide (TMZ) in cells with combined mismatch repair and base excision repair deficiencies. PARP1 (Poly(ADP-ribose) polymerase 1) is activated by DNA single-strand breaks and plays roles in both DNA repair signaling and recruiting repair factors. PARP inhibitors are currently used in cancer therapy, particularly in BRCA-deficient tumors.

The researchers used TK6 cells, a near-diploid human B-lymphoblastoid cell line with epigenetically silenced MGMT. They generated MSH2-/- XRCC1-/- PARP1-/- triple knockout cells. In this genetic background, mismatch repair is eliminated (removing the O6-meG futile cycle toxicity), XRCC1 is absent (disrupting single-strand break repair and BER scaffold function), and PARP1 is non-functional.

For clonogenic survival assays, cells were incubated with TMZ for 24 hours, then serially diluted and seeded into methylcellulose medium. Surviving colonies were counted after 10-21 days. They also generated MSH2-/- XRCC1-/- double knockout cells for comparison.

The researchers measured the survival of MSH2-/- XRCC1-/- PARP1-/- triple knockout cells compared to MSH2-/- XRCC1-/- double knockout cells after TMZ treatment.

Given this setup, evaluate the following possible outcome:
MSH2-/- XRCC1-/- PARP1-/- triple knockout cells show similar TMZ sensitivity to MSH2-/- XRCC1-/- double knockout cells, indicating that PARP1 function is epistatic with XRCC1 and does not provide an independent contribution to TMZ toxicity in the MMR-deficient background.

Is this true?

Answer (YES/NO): NO